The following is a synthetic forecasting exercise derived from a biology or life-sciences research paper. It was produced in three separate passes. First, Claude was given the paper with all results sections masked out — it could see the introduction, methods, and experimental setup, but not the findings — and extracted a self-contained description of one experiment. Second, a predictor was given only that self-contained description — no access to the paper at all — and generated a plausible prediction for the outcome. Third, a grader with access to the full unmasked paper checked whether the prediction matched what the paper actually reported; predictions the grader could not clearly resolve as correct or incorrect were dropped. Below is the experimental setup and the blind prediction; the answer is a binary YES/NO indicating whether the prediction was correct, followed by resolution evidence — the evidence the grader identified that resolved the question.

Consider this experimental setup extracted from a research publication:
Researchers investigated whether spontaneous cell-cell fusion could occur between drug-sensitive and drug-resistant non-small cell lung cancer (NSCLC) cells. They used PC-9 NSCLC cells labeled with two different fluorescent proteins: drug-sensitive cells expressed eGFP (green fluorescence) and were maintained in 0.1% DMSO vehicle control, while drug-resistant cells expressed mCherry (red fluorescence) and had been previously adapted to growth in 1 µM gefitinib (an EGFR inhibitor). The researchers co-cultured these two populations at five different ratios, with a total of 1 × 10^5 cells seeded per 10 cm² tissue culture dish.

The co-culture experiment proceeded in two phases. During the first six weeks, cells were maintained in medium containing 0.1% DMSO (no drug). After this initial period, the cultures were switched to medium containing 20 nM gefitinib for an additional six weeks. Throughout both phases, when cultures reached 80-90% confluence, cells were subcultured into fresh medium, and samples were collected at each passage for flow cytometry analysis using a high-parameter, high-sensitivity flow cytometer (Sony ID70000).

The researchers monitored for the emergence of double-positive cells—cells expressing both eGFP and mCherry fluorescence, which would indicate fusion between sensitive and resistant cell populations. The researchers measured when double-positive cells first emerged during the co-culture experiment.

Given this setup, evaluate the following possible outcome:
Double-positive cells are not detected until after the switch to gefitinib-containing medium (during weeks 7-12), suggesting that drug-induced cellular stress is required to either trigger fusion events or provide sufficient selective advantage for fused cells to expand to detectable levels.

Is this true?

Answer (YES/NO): NO